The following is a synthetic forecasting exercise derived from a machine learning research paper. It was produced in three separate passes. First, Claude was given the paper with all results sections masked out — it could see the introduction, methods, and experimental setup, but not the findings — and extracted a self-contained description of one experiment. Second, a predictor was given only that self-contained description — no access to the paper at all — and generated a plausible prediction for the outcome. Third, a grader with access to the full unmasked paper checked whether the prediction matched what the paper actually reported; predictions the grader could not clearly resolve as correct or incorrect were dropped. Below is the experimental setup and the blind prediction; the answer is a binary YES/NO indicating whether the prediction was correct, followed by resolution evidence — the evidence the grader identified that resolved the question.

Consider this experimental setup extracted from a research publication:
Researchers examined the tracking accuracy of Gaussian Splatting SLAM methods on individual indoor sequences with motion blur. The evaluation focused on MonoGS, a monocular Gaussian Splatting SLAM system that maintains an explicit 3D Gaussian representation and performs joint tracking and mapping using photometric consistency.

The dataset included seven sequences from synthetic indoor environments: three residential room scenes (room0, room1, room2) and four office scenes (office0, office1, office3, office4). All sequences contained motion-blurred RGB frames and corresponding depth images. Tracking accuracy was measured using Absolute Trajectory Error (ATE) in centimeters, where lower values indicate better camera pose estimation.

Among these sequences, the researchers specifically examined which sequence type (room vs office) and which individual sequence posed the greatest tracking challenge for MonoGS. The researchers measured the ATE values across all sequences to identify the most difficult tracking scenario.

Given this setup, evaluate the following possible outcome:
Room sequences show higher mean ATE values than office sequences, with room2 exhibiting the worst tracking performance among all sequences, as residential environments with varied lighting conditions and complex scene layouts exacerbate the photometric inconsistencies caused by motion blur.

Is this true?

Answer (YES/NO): NO